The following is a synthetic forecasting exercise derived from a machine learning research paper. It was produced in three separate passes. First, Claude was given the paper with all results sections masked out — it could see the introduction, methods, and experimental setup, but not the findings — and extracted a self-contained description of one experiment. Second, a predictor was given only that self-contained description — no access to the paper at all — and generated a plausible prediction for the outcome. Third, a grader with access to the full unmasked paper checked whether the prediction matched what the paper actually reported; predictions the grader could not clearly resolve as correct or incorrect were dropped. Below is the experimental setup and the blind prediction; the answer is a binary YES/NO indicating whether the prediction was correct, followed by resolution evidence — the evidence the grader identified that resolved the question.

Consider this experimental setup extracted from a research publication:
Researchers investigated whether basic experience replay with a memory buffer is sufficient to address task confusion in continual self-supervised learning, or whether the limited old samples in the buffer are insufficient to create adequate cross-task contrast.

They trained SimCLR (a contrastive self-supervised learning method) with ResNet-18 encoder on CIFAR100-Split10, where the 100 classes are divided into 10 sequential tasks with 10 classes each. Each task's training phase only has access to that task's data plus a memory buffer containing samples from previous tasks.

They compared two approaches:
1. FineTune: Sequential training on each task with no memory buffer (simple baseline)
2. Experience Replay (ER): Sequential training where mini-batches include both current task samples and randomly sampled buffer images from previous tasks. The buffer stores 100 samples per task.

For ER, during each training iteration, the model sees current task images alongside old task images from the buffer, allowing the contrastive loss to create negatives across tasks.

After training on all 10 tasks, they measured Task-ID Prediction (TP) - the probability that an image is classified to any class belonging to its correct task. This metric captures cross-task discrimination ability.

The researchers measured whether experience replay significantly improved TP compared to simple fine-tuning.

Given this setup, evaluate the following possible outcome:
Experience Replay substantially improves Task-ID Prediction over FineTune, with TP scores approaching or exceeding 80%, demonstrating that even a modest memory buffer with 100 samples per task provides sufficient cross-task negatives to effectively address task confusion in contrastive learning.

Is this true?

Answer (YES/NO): NO